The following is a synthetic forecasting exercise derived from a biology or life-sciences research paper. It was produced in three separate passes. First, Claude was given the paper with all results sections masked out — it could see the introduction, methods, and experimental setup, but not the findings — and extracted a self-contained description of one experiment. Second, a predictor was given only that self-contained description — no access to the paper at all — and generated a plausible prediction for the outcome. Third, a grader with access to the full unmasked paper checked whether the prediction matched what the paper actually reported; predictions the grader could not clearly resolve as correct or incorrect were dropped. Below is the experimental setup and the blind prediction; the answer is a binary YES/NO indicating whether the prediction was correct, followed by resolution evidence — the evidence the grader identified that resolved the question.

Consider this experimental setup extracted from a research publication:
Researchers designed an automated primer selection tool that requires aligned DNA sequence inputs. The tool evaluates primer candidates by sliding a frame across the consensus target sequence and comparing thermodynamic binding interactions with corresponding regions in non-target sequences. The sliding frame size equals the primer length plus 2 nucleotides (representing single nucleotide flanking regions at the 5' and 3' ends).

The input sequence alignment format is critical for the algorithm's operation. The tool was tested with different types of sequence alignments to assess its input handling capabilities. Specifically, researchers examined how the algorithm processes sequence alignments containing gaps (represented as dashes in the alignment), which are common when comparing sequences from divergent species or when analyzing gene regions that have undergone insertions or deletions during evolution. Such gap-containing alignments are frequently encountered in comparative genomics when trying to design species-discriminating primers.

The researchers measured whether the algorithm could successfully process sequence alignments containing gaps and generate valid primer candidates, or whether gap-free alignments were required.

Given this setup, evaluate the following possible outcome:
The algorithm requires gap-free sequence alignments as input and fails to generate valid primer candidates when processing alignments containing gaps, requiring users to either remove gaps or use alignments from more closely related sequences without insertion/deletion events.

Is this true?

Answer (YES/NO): YES